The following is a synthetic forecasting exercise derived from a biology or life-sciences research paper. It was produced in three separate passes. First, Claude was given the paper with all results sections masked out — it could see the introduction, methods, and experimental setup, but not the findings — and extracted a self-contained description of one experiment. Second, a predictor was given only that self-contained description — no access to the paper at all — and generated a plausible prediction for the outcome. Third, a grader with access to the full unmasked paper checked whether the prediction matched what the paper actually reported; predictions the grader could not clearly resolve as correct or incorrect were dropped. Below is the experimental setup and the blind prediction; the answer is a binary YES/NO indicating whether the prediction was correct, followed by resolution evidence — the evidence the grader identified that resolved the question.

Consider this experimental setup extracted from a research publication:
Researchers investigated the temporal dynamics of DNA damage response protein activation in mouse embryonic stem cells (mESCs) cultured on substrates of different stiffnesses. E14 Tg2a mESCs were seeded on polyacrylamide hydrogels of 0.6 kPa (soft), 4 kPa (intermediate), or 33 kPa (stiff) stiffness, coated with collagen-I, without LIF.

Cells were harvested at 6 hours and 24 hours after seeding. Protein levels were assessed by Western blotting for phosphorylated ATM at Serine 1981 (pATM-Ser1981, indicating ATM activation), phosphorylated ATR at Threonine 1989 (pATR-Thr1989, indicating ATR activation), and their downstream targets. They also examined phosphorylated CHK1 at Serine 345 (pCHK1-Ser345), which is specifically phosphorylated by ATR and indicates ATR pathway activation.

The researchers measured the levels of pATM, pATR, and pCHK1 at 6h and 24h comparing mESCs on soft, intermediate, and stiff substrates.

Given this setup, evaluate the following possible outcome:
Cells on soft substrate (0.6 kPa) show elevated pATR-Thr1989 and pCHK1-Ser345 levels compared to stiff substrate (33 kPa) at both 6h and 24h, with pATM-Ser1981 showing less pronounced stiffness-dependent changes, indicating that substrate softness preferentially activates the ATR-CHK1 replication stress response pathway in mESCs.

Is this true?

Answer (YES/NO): NO